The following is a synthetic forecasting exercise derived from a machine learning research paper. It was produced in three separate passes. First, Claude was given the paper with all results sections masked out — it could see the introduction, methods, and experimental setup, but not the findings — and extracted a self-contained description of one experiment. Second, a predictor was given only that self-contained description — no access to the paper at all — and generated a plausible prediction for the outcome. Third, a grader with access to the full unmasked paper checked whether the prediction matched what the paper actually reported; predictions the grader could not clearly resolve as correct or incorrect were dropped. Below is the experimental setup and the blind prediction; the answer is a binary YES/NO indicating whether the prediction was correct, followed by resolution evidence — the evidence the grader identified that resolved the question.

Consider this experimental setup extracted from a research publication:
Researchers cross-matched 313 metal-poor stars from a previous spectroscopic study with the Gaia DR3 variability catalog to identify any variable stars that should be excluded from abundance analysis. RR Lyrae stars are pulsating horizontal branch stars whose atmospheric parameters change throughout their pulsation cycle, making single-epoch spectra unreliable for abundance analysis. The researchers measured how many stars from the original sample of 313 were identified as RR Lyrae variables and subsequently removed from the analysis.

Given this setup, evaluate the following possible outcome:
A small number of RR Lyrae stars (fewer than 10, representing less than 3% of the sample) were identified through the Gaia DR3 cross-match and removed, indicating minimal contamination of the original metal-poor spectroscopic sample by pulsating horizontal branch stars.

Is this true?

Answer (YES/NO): YES